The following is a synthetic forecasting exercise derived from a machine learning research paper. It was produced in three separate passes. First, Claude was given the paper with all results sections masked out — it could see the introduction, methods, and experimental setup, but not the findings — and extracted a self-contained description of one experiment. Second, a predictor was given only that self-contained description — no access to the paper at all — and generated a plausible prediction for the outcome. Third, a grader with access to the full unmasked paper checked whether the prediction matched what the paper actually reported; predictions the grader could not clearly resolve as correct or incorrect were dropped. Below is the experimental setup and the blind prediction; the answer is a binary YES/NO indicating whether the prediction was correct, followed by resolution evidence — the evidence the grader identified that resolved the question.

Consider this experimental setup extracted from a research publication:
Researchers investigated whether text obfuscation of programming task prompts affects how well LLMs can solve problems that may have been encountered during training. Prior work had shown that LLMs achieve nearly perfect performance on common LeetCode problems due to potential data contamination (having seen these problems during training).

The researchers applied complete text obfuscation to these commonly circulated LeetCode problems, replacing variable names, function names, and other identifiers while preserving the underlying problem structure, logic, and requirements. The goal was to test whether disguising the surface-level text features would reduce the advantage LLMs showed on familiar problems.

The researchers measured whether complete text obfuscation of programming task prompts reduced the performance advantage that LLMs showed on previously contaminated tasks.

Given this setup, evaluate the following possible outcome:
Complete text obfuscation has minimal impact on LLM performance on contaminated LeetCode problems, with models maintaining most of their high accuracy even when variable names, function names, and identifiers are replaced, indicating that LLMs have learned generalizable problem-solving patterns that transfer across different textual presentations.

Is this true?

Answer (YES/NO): YES